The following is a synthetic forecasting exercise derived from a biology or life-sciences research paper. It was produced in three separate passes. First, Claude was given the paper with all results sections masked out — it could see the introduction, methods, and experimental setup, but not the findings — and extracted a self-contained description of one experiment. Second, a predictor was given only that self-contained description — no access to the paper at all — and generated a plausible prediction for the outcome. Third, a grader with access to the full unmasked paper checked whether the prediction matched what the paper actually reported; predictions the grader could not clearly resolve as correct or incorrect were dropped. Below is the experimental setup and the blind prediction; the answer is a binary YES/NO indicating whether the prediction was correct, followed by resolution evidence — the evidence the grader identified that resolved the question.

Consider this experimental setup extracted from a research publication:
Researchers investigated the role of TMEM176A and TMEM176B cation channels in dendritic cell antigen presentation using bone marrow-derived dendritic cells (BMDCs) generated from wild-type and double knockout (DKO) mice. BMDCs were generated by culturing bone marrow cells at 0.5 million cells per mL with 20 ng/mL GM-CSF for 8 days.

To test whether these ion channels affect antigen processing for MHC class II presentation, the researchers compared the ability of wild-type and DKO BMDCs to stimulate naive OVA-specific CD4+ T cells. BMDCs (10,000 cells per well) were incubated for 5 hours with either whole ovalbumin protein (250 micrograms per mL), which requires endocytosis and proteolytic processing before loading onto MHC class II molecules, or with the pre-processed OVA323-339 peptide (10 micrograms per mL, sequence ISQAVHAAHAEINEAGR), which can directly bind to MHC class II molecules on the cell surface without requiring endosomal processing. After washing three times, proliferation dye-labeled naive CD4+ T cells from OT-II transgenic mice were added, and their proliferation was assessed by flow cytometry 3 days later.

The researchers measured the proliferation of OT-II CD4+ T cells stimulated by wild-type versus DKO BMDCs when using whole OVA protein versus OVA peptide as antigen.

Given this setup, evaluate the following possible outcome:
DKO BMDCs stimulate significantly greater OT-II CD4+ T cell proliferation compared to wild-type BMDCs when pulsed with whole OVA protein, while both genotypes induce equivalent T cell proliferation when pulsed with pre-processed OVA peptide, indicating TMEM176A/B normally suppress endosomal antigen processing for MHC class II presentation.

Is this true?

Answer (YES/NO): NO